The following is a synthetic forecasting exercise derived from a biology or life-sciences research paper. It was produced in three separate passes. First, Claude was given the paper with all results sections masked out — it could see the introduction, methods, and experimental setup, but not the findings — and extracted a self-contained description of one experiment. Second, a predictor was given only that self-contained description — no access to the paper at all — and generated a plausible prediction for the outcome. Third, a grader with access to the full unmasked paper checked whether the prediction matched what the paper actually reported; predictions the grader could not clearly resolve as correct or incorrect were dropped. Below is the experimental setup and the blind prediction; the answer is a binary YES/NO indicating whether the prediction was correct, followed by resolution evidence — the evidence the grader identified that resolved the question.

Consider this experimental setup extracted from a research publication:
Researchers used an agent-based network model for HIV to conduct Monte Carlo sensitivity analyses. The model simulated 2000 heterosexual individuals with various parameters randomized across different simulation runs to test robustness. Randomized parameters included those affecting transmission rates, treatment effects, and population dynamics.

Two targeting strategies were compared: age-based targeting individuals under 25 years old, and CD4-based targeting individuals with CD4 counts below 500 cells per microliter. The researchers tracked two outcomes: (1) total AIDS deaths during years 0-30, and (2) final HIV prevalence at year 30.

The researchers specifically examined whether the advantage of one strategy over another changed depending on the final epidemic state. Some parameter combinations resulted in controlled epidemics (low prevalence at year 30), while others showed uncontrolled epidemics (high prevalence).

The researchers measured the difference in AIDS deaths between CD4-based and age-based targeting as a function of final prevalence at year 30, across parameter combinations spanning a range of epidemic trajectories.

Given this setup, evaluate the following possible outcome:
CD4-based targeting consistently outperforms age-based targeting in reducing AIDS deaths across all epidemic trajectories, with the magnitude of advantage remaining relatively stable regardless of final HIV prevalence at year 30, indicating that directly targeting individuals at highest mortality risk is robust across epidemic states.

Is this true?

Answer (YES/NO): NO